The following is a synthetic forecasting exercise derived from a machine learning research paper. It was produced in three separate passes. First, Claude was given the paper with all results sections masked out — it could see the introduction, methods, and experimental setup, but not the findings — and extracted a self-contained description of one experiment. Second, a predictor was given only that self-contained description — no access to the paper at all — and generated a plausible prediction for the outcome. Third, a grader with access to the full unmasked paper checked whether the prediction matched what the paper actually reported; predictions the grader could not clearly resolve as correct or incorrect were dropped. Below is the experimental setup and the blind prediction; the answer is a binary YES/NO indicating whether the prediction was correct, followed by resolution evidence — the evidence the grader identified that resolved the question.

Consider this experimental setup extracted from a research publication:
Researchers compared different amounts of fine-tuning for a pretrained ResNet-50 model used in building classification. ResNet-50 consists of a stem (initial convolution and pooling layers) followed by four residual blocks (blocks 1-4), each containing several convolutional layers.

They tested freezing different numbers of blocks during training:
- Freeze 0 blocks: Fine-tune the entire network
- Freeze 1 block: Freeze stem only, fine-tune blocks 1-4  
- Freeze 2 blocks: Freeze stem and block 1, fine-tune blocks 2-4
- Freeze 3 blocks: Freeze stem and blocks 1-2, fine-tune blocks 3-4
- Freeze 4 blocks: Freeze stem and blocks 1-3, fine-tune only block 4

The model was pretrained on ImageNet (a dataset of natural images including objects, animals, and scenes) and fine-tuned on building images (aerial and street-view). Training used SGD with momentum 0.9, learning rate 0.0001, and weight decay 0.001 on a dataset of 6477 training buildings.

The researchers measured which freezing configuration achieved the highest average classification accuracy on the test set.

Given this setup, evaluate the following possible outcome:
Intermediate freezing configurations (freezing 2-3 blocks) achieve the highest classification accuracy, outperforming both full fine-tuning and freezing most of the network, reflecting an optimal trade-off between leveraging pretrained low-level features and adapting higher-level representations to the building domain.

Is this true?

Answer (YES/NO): YES